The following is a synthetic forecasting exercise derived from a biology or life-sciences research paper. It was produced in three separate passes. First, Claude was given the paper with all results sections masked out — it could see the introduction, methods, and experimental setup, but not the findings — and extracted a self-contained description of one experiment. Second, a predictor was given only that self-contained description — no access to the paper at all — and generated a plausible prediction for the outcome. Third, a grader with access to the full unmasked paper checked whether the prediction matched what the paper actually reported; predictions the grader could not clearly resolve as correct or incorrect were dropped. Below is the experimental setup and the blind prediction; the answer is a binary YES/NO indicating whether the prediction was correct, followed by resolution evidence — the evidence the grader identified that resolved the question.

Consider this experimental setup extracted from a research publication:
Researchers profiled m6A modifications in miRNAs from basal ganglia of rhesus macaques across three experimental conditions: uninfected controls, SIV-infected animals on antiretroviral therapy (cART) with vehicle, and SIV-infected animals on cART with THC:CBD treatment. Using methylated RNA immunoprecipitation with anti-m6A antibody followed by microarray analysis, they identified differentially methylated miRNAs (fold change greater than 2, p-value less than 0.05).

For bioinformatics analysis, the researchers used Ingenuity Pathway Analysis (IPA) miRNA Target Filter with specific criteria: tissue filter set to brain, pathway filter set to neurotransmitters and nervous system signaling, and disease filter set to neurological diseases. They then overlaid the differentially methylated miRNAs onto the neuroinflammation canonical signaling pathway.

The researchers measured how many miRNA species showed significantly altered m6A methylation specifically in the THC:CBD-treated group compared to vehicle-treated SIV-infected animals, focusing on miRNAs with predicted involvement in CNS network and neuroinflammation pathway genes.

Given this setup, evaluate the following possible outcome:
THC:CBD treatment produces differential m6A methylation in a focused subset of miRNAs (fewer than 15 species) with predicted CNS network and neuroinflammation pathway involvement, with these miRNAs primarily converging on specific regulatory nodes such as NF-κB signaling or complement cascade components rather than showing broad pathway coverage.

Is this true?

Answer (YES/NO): NO